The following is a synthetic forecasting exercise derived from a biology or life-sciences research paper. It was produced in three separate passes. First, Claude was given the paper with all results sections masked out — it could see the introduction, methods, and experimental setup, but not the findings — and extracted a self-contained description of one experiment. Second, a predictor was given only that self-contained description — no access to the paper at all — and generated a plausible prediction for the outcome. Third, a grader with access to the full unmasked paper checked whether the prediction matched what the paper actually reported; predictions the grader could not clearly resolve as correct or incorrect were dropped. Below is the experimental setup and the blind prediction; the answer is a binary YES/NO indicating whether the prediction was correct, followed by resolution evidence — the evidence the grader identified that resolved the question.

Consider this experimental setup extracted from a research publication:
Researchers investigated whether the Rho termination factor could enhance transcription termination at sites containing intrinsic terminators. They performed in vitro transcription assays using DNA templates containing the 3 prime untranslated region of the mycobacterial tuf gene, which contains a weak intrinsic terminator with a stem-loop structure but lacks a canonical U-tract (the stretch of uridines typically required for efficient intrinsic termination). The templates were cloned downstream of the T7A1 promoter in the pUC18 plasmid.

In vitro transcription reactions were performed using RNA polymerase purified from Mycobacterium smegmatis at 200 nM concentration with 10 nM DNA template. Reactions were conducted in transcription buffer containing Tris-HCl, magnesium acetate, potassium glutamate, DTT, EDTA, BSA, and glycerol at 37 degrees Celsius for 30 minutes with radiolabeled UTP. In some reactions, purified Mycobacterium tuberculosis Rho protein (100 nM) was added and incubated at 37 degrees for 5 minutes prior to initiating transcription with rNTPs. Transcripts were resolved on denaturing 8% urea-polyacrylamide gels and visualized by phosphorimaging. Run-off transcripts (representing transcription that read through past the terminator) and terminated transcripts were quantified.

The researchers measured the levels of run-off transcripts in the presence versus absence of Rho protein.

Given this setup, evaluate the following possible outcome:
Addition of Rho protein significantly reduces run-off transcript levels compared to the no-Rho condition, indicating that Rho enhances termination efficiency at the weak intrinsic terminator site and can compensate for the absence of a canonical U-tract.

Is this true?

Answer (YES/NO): YES